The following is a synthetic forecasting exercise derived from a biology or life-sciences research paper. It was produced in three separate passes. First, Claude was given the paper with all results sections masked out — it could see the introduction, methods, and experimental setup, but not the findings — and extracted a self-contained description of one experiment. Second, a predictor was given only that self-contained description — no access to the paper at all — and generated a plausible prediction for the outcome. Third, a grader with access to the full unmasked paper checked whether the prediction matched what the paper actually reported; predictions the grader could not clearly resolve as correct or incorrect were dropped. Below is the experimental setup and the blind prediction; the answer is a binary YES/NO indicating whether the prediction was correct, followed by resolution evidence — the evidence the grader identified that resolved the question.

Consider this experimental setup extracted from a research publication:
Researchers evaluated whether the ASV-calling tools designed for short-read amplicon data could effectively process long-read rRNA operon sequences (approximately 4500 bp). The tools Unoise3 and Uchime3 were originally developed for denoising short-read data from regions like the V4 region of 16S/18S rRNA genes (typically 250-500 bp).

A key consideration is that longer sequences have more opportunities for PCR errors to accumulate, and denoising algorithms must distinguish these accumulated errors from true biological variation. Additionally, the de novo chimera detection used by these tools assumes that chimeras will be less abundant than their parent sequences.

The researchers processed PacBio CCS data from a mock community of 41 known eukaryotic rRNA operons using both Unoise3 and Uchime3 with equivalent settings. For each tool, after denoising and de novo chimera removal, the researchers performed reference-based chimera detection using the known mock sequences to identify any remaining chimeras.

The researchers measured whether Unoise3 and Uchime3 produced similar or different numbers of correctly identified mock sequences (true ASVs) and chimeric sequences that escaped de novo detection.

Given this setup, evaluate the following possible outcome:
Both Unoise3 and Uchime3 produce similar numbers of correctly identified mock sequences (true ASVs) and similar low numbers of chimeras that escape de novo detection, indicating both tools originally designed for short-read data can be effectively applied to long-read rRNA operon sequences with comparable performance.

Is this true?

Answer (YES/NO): YES